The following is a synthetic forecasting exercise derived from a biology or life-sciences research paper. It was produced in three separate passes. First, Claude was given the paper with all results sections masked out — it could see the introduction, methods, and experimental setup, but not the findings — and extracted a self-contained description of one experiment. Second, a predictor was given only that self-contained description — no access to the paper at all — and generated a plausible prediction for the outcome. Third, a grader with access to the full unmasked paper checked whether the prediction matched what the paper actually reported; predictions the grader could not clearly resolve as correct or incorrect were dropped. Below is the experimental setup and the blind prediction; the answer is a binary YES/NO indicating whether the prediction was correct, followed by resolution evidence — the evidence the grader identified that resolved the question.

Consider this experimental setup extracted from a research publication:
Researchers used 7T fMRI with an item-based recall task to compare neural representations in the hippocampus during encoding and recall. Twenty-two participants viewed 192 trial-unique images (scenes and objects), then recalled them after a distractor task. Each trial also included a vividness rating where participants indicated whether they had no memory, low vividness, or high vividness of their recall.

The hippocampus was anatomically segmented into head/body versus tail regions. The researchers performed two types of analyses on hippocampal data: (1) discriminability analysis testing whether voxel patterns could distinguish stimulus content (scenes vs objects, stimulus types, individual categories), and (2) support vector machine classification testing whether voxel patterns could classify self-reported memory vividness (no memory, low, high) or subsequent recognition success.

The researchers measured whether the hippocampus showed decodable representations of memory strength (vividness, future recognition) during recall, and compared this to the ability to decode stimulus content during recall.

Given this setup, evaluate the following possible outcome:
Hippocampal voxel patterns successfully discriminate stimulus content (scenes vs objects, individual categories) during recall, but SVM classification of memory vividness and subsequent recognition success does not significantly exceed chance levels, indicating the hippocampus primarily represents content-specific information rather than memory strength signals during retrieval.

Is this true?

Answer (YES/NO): NO